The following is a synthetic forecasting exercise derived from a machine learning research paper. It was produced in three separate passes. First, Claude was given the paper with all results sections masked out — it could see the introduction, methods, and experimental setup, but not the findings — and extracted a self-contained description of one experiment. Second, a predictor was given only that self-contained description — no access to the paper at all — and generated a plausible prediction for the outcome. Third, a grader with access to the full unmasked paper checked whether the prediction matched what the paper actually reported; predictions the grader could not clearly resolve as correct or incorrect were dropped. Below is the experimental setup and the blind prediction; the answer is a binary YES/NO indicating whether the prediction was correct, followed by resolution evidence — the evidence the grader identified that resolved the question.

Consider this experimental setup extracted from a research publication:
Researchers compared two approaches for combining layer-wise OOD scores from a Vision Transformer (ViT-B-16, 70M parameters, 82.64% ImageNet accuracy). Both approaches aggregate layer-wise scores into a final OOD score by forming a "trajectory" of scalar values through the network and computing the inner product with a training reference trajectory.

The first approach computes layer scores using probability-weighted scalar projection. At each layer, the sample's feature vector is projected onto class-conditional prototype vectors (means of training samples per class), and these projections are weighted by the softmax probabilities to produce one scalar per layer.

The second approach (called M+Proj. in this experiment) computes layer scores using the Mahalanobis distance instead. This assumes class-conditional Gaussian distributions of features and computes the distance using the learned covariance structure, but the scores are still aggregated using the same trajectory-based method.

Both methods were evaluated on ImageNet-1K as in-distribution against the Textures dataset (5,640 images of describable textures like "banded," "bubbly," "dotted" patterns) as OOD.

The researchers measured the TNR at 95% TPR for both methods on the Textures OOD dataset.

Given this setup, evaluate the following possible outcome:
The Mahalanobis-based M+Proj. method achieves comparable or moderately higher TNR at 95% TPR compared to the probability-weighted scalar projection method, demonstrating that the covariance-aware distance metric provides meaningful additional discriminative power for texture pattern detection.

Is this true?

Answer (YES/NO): NO